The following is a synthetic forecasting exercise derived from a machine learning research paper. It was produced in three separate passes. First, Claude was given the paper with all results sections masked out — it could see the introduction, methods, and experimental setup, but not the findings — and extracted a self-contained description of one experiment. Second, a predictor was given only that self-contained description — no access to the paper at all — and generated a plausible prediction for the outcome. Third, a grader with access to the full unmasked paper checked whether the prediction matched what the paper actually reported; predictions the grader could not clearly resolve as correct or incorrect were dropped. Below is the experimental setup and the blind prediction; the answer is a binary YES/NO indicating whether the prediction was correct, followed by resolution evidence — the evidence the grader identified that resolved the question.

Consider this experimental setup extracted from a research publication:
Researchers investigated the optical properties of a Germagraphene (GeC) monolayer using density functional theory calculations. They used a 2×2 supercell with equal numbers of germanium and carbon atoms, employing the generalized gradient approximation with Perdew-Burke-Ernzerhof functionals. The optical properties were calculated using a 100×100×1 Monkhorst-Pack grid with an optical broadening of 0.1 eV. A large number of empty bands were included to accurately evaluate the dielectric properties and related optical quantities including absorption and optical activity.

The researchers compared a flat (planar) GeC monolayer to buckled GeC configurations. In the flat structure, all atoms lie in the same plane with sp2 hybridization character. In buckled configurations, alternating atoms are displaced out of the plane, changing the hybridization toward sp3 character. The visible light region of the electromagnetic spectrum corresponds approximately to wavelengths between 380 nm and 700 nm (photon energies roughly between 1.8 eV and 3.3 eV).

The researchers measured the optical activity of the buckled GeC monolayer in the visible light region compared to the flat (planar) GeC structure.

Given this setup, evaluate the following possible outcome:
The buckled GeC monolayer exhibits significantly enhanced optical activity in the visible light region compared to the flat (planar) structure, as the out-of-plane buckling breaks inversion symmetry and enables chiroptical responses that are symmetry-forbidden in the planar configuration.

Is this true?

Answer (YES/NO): NO